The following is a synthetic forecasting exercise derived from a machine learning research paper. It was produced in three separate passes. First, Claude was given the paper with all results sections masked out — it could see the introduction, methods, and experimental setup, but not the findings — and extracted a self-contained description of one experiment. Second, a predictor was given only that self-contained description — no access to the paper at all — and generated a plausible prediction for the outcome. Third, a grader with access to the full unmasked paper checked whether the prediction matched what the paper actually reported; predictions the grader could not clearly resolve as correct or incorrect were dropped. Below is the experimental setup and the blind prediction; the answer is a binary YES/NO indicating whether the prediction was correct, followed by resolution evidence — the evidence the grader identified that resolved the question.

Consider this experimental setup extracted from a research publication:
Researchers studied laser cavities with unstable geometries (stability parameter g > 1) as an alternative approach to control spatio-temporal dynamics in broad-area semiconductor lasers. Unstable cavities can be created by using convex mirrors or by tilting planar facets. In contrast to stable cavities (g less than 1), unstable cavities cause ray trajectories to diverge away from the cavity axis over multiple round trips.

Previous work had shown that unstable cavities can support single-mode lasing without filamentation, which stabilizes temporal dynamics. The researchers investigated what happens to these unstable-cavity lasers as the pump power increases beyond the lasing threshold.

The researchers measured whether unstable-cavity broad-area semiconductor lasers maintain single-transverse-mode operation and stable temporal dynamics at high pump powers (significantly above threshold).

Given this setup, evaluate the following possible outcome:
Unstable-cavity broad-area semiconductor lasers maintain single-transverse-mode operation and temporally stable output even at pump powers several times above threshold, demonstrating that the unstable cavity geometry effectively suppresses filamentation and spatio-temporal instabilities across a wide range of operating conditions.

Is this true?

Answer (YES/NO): NO